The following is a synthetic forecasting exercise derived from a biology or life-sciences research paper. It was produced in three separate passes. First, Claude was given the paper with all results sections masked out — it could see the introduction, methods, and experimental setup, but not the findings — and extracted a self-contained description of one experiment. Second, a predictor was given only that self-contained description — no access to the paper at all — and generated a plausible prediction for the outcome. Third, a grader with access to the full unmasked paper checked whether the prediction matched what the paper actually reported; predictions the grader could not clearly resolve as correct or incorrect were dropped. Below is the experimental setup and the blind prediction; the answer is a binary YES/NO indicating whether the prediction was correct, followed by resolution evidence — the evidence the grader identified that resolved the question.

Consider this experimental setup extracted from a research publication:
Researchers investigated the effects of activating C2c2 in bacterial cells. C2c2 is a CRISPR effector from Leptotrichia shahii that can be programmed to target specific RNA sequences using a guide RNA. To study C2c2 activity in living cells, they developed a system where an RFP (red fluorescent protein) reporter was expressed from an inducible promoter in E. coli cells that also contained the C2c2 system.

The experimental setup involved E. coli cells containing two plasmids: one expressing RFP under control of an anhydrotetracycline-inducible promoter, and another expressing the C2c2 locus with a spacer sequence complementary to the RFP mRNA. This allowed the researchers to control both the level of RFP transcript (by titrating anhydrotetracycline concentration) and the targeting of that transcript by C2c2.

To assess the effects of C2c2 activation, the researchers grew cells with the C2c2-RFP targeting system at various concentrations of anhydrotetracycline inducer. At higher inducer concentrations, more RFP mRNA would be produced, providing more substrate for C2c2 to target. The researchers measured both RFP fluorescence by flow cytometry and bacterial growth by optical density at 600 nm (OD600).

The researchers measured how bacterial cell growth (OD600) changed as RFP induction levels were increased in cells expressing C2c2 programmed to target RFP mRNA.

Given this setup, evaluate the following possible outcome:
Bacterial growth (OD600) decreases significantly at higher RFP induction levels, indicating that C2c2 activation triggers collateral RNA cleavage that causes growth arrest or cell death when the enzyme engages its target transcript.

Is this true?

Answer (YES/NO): YES